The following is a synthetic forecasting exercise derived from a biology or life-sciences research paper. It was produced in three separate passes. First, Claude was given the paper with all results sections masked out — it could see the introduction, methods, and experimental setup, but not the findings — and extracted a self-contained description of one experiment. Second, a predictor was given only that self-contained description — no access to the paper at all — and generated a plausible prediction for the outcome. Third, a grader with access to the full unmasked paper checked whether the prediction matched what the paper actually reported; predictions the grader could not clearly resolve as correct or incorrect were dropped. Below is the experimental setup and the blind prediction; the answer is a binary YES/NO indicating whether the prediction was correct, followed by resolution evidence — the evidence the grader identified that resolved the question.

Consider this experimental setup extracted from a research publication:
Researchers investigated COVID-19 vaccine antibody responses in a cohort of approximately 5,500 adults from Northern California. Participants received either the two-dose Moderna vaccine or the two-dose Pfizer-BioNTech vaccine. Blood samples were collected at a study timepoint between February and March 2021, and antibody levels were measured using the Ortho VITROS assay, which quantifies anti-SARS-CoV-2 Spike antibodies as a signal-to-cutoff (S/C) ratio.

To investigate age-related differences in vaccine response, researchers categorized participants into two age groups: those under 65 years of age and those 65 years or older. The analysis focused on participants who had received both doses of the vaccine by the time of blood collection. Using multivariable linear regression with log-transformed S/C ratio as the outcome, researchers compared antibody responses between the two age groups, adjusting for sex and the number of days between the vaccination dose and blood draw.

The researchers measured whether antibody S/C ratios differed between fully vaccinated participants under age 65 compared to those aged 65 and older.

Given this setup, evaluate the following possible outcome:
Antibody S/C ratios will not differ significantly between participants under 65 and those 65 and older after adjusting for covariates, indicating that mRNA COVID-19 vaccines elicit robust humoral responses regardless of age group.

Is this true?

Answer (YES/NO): YES